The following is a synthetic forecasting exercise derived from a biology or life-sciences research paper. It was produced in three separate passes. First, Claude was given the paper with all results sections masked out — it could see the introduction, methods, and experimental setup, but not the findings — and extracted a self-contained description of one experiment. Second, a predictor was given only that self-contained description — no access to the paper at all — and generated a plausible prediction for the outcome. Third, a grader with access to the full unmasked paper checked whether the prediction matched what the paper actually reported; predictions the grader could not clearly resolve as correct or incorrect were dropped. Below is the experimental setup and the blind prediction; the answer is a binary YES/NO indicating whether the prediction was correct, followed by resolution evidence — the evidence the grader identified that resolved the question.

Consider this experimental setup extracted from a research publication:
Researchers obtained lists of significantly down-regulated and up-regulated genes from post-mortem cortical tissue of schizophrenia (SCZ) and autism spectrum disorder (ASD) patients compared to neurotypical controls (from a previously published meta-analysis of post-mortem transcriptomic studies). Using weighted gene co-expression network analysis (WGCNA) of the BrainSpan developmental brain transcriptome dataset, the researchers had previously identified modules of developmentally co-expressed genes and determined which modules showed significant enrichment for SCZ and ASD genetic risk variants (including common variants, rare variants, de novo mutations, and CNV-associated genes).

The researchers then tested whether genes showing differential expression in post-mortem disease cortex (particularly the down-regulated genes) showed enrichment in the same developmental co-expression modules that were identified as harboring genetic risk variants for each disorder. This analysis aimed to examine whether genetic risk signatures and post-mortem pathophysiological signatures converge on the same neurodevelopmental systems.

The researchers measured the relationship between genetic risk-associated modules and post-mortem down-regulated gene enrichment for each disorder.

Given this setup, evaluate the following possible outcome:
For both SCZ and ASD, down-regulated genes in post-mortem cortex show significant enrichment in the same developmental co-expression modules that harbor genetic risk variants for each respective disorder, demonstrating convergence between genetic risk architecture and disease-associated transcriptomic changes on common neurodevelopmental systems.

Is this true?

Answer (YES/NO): YES